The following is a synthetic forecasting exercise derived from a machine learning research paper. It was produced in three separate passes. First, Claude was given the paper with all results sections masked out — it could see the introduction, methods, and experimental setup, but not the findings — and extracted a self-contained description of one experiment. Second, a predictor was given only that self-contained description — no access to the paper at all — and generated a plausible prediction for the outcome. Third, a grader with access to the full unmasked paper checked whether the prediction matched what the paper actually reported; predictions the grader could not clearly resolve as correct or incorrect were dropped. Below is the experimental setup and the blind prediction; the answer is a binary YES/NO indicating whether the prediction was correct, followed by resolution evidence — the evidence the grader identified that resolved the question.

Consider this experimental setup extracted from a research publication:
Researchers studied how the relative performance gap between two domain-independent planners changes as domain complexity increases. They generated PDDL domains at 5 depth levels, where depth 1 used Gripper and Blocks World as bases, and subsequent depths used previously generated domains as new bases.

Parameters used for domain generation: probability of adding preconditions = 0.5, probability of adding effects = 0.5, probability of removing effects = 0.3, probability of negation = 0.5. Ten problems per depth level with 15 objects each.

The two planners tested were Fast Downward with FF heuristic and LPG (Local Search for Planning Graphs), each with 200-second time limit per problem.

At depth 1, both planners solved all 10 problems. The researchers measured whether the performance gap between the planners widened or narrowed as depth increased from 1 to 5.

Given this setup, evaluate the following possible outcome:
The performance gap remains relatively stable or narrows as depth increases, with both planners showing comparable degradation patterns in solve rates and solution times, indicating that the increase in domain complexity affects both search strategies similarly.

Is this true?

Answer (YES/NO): NO